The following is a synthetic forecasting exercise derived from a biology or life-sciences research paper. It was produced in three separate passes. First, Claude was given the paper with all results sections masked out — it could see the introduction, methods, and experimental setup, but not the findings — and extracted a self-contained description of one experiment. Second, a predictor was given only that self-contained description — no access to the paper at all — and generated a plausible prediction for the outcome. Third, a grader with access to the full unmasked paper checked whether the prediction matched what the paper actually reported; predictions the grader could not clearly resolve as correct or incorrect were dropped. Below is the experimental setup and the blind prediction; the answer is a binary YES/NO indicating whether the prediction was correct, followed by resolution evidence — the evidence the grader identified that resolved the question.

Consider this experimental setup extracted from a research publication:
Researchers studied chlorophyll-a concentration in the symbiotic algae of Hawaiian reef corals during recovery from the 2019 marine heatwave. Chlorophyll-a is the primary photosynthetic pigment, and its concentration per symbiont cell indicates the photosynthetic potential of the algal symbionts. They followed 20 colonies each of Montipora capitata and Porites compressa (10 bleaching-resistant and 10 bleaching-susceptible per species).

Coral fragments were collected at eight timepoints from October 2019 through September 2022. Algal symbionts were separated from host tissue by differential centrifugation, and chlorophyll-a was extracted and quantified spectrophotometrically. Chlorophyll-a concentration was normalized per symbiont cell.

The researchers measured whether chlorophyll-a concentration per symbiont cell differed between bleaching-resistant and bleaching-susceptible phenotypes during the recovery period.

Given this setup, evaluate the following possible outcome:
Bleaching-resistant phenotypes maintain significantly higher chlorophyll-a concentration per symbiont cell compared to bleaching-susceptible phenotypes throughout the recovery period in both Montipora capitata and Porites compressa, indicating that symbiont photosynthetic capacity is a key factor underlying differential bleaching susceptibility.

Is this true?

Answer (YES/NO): NO